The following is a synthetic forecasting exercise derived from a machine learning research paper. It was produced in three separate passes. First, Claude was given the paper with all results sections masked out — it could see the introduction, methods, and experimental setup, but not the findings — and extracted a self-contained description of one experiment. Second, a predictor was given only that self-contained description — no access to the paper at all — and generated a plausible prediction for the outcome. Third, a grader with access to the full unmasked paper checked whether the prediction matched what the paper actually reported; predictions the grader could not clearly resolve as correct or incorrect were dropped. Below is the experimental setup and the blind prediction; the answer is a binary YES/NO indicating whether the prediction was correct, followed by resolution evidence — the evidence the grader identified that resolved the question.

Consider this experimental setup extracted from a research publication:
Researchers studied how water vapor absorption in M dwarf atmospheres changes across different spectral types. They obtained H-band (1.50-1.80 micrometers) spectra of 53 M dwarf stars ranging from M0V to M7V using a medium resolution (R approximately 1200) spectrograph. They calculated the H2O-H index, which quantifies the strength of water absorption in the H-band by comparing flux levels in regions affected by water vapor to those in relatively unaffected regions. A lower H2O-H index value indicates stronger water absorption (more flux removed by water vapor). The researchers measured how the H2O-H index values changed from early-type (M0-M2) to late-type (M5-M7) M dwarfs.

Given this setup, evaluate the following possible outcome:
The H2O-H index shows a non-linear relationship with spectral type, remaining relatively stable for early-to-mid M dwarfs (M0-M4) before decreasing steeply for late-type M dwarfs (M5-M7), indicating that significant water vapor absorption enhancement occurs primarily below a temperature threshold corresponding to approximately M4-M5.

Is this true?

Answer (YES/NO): NO